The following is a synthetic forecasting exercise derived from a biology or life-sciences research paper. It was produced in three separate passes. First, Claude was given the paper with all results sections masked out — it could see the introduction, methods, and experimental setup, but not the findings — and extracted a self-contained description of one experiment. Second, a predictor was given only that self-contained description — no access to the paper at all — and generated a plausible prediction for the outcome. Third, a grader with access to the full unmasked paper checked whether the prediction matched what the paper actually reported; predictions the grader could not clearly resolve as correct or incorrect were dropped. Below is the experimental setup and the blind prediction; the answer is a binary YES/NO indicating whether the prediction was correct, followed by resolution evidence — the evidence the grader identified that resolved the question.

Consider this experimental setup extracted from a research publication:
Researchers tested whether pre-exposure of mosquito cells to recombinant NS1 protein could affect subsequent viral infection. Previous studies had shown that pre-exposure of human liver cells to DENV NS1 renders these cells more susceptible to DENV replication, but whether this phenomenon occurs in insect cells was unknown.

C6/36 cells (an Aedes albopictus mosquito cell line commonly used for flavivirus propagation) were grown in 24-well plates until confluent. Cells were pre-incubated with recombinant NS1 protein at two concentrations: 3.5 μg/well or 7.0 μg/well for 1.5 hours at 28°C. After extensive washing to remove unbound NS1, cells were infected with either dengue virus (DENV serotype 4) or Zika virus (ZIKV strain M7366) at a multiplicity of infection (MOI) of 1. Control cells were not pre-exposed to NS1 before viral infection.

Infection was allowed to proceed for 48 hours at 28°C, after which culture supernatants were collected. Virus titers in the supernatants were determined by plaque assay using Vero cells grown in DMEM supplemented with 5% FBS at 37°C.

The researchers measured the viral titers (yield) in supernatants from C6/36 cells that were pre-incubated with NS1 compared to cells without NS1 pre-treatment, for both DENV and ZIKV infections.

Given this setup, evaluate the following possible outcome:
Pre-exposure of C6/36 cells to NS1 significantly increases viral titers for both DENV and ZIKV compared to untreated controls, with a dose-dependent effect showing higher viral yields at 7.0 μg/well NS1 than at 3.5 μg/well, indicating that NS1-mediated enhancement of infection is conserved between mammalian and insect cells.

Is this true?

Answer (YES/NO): NO